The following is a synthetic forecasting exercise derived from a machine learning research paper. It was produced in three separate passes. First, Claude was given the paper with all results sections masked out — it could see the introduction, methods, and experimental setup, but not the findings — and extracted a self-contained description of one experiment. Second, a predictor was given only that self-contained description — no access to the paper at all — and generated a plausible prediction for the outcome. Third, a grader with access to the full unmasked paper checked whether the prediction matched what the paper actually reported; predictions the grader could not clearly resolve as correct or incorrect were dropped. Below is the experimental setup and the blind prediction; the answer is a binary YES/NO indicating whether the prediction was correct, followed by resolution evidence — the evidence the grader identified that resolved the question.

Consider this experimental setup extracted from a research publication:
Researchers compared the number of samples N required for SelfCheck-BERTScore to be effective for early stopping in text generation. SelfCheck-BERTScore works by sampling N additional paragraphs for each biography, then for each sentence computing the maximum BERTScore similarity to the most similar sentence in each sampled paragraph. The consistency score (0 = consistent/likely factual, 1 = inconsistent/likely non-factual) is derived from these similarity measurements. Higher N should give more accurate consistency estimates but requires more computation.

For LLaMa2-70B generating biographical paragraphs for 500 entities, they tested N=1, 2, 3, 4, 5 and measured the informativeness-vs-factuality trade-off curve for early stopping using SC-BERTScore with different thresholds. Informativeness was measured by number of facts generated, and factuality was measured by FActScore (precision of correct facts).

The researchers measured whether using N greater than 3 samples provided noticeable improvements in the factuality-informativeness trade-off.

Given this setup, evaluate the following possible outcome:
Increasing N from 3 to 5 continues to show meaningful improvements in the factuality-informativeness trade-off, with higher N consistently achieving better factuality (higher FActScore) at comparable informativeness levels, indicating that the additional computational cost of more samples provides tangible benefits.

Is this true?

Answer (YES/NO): NO